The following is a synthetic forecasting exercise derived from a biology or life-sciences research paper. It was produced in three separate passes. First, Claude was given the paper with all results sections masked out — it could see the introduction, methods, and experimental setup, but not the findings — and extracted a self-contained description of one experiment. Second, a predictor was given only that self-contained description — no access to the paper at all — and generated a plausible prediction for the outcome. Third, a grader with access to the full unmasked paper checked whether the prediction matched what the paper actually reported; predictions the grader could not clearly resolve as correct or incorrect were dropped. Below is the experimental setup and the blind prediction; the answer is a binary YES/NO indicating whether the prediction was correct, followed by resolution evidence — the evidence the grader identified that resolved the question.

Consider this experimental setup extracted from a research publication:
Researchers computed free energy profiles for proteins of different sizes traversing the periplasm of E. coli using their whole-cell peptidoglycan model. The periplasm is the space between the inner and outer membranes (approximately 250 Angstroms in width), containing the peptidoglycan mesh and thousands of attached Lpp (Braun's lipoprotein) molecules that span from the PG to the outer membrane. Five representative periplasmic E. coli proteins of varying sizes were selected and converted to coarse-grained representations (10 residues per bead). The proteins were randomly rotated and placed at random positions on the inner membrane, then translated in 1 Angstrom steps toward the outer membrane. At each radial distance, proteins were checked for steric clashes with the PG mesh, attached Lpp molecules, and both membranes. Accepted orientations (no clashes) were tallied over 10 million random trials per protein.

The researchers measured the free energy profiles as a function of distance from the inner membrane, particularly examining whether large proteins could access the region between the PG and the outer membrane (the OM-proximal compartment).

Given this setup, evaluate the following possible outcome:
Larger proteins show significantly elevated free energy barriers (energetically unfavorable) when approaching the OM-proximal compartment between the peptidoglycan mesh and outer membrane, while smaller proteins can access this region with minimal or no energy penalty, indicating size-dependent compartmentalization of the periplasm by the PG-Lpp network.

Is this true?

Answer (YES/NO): YES